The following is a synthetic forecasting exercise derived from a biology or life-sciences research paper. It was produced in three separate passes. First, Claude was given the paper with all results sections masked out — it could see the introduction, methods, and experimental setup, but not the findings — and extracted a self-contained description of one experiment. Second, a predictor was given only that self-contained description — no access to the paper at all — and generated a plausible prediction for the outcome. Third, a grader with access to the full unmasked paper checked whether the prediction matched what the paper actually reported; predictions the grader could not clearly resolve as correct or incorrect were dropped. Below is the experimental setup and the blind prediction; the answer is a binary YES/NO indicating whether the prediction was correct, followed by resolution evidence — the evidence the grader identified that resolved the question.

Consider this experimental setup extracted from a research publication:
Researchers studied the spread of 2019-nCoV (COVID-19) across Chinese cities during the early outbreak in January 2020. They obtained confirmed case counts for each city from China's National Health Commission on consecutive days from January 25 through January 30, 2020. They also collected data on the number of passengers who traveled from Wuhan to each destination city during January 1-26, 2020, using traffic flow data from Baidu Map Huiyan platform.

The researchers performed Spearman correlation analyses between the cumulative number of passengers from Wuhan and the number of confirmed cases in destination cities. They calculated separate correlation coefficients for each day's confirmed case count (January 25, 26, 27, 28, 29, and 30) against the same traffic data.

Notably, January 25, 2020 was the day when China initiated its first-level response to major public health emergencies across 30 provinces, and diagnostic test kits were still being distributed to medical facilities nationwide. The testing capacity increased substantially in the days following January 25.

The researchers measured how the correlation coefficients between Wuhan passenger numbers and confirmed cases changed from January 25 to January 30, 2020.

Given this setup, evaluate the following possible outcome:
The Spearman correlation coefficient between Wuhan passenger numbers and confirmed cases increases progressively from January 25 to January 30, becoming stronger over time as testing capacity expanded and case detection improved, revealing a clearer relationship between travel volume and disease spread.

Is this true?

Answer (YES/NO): NO